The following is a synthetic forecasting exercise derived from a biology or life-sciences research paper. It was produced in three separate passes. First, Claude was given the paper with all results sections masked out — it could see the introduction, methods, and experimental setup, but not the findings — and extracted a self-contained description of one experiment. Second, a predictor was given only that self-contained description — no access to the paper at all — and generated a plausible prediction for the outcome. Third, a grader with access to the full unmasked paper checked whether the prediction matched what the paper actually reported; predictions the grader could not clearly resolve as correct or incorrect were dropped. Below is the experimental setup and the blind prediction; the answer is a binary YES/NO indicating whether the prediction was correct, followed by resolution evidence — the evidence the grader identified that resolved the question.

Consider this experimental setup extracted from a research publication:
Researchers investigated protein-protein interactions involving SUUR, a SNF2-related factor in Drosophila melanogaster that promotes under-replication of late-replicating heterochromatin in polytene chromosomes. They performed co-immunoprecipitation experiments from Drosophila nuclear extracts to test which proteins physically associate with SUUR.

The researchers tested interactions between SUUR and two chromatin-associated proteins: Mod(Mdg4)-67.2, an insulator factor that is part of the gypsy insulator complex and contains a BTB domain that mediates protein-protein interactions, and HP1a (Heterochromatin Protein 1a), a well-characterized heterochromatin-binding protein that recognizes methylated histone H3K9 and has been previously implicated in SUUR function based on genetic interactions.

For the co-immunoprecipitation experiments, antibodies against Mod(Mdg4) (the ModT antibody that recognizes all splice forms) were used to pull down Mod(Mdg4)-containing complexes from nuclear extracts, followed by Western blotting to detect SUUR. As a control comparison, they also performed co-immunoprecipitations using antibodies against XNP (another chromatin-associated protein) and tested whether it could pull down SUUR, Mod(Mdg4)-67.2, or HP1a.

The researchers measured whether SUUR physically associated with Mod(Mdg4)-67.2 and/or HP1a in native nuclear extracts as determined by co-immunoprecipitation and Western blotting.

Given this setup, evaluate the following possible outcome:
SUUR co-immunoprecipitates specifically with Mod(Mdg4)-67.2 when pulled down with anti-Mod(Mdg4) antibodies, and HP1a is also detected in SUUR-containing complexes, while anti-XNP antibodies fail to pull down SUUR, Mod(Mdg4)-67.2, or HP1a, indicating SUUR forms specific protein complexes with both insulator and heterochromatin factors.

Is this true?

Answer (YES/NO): NO